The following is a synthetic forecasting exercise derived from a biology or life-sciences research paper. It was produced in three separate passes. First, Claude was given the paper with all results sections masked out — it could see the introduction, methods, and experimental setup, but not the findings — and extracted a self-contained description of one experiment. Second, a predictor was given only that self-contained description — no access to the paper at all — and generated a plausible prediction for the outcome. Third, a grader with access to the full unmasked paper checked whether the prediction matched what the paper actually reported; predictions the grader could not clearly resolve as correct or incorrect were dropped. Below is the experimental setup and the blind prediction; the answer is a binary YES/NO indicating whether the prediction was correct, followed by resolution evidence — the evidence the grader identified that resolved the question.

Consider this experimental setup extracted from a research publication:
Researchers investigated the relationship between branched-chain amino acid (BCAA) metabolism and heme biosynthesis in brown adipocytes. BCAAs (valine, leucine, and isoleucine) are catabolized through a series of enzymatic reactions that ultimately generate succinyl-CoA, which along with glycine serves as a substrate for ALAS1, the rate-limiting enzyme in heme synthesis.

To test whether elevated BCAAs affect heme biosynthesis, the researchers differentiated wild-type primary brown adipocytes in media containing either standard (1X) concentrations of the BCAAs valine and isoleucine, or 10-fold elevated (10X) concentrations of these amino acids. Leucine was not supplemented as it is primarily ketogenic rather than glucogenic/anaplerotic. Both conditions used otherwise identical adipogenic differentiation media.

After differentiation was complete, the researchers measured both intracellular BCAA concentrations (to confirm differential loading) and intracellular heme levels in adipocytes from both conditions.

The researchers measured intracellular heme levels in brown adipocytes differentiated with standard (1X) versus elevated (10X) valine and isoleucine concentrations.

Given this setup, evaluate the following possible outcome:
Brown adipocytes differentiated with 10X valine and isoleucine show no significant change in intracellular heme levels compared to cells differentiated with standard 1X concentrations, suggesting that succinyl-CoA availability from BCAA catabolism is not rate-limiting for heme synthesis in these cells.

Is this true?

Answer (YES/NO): NO